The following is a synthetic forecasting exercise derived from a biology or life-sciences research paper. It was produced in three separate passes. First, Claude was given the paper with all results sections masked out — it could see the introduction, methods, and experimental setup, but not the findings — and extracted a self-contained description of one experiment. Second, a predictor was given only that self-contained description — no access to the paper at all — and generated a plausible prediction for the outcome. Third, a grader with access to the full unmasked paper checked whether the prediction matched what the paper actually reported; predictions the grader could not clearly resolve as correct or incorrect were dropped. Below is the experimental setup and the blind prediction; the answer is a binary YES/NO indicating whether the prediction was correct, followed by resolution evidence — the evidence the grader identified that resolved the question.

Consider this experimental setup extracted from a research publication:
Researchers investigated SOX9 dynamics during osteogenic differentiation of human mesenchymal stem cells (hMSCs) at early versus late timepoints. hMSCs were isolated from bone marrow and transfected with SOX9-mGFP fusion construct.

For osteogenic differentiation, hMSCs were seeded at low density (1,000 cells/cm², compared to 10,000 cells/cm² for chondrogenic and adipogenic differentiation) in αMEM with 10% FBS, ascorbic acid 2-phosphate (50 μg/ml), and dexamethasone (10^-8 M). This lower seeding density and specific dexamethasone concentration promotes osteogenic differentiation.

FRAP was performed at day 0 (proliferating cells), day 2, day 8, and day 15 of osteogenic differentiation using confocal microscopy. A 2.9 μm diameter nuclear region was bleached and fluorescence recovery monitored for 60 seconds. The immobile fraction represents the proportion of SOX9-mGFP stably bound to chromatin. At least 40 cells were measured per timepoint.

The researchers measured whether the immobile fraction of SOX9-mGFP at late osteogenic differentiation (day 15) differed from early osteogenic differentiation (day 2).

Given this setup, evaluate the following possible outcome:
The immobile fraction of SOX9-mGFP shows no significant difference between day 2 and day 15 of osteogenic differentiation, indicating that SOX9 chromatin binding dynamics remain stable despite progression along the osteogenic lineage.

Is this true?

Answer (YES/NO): NO